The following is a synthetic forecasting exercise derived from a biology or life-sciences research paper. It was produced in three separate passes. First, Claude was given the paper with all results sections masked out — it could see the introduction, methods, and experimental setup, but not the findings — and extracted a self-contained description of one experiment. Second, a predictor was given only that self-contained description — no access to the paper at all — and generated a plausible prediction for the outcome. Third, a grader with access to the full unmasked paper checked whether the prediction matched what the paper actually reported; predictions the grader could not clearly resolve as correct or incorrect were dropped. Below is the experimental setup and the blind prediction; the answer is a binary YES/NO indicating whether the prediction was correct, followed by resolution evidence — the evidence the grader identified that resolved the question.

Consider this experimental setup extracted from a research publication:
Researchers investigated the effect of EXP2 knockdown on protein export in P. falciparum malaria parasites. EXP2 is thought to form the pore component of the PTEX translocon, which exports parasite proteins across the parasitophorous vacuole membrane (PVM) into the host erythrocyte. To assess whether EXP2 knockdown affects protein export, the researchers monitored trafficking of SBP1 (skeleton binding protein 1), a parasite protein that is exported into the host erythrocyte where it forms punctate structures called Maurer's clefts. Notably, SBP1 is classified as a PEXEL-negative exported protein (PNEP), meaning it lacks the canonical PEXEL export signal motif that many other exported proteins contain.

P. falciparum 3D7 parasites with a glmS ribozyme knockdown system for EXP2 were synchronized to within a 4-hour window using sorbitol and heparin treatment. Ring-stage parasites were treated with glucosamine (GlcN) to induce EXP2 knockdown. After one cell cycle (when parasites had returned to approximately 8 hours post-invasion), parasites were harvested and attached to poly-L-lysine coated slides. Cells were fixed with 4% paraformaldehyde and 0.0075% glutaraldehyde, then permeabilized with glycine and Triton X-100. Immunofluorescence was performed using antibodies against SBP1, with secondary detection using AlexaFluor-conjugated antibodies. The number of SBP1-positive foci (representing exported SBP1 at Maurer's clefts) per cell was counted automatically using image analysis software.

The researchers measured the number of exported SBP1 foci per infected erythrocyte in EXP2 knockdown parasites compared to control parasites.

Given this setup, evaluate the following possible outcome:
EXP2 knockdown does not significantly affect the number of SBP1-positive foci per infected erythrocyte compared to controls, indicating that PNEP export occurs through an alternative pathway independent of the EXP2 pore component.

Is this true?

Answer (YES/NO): NO